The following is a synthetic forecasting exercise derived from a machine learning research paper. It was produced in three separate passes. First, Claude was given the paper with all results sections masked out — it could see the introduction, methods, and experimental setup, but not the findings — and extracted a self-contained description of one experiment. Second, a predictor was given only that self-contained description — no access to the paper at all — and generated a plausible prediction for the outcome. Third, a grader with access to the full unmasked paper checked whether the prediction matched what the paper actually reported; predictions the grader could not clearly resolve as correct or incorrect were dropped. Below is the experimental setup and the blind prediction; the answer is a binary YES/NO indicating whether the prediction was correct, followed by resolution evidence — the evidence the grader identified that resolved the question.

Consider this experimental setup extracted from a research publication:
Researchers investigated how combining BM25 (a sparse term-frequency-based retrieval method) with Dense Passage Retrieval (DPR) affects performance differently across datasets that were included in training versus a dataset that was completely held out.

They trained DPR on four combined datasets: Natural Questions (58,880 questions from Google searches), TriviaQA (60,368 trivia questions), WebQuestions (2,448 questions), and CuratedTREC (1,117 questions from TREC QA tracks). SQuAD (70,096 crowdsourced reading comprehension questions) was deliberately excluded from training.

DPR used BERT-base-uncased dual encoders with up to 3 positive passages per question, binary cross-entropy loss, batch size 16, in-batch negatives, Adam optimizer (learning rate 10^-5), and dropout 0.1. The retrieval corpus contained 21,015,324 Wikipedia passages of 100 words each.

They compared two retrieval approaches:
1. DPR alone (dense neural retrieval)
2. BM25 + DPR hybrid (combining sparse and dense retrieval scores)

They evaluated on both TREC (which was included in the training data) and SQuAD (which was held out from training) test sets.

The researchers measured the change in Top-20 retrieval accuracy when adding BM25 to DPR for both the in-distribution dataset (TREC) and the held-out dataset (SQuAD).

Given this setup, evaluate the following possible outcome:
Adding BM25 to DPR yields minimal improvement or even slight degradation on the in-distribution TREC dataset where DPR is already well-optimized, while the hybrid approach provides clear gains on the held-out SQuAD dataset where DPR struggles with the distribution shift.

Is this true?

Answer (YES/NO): YES